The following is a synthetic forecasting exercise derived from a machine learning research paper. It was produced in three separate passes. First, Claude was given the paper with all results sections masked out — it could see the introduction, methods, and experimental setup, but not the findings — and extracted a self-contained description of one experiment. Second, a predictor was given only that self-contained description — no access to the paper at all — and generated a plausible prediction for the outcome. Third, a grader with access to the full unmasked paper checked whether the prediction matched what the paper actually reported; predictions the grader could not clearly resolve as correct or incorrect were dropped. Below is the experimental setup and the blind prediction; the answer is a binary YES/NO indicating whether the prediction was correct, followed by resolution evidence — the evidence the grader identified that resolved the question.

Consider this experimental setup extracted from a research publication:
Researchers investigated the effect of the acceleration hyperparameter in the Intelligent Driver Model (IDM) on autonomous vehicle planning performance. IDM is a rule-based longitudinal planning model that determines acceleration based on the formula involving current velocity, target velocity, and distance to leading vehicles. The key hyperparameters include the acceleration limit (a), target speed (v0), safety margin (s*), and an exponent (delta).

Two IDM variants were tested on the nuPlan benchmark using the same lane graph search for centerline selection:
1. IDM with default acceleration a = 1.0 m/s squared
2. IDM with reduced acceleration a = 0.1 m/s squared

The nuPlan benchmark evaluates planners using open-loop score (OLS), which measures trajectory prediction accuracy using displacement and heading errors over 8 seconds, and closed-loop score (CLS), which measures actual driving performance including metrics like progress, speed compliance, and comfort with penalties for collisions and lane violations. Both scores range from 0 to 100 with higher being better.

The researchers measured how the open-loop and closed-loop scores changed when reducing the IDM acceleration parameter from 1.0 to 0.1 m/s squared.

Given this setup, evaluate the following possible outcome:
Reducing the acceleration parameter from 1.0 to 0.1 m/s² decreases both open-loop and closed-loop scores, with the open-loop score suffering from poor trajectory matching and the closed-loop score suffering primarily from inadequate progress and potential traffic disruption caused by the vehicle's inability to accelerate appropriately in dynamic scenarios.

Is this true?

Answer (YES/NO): NO